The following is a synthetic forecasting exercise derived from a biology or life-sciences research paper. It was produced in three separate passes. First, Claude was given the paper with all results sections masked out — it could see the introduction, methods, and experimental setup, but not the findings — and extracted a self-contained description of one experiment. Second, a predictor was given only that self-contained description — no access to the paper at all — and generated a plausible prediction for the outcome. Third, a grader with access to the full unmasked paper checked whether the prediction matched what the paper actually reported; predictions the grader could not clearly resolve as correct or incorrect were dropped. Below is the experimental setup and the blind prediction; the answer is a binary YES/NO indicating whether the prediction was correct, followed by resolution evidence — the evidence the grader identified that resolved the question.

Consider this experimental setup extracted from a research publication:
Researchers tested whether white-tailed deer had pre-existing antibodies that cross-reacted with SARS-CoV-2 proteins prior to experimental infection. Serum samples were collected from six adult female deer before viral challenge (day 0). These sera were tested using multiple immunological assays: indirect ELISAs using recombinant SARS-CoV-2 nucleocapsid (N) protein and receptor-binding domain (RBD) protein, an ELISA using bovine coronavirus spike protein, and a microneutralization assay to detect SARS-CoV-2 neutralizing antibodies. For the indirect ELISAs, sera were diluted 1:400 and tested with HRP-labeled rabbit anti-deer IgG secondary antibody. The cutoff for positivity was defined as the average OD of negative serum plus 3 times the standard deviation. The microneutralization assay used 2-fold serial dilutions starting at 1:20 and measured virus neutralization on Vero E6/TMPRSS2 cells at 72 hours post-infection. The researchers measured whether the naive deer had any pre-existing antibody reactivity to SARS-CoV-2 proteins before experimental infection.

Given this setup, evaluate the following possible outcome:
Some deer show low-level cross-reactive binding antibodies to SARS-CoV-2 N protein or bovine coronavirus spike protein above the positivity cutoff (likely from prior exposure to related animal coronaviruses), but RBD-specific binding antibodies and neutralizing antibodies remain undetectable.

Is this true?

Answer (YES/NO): NO